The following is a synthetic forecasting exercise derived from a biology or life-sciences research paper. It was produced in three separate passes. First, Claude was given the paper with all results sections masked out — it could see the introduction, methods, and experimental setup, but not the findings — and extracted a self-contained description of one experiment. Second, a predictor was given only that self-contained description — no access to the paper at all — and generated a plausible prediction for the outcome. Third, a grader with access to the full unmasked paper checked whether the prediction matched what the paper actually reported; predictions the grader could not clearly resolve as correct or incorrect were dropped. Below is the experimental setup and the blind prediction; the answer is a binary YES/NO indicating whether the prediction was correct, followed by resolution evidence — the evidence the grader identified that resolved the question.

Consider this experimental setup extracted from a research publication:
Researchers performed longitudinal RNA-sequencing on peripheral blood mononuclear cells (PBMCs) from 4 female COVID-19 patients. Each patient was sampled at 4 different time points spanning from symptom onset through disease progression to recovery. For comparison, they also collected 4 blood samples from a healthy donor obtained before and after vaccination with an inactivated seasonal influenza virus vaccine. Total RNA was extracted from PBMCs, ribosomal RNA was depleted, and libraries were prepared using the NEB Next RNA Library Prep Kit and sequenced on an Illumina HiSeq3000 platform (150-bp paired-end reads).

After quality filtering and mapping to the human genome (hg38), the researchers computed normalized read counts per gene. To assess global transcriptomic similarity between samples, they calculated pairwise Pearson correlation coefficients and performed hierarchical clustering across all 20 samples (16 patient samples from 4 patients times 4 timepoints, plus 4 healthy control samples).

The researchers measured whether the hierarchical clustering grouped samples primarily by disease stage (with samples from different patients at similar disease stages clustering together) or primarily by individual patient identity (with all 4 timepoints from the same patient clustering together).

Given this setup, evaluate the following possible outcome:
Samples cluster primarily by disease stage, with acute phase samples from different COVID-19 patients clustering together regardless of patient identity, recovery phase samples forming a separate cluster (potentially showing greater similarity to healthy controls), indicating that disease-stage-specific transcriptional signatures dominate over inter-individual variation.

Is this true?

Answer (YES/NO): YES